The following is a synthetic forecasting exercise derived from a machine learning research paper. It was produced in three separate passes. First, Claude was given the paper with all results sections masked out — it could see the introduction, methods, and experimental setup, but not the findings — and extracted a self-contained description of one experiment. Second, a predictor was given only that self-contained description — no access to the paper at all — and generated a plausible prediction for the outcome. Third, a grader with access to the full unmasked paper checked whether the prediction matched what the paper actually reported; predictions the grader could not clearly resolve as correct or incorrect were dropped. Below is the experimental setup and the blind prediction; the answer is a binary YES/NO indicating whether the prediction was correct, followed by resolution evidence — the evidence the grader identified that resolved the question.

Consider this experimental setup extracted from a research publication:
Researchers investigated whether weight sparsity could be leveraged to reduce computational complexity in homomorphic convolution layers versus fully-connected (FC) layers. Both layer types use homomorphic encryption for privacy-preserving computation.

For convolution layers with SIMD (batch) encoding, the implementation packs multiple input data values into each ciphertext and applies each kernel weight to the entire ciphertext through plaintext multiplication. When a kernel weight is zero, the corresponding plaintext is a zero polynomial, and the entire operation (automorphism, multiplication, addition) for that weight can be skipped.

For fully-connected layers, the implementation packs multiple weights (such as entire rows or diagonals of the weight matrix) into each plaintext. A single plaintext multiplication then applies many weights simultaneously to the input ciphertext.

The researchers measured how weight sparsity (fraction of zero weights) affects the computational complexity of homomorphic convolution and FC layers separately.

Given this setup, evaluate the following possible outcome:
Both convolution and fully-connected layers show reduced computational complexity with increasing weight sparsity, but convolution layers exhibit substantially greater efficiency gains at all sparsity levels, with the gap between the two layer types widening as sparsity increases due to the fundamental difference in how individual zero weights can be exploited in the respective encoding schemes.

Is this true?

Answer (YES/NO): NO